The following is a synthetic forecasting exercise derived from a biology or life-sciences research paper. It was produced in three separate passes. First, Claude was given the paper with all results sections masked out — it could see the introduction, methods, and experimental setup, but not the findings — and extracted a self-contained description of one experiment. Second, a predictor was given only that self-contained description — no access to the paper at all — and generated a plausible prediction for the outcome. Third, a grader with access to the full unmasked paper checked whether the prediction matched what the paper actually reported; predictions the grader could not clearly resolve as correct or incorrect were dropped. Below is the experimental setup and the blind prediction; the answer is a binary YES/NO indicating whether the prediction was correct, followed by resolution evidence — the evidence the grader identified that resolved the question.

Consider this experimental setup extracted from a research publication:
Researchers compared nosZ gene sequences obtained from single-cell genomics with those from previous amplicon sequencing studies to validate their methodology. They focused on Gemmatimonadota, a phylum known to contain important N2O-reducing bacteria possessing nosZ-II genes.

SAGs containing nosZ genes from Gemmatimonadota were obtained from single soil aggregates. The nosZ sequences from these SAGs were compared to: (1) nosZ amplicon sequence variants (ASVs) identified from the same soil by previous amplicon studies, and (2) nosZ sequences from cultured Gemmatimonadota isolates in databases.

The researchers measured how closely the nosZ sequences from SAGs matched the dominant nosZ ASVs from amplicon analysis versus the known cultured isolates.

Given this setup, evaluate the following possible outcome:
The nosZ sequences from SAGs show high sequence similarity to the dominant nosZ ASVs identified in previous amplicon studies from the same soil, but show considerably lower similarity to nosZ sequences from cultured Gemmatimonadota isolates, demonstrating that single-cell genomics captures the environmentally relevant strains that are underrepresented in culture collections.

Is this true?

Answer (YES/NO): YES